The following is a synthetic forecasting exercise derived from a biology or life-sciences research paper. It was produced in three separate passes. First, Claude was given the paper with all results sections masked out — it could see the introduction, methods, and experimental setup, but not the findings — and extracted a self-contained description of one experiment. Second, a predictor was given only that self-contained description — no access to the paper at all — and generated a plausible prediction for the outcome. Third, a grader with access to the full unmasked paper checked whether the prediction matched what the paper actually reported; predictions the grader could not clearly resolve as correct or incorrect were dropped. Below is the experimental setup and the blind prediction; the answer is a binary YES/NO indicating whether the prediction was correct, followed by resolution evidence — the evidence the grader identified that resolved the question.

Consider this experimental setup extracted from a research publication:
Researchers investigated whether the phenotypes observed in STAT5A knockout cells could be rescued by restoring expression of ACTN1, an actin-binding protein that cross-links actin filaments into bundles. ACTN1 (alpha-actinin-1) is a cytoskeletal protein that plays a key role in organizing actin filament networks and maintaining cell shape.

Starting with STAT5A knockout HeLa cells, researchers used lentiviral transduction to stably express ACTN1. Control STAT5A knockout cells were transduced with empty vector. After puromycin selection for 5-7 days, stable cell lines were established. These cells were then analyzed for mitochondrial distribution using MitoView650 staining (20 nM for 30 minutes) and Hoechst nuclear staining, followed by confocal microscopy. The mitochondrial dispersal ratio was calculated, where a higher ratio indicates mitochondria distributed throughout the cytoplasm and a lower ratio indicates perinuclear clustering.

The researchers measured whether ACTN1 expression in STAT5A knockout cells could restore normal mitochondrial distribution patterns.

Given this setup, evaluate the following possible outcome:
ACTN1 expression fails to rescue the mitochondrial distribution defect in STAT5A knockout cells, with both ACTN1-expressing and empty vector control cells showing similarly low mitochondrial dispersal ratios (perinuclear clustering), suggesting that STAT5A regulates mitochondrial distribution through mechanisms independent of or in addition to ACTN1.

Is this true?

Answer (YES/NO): NO